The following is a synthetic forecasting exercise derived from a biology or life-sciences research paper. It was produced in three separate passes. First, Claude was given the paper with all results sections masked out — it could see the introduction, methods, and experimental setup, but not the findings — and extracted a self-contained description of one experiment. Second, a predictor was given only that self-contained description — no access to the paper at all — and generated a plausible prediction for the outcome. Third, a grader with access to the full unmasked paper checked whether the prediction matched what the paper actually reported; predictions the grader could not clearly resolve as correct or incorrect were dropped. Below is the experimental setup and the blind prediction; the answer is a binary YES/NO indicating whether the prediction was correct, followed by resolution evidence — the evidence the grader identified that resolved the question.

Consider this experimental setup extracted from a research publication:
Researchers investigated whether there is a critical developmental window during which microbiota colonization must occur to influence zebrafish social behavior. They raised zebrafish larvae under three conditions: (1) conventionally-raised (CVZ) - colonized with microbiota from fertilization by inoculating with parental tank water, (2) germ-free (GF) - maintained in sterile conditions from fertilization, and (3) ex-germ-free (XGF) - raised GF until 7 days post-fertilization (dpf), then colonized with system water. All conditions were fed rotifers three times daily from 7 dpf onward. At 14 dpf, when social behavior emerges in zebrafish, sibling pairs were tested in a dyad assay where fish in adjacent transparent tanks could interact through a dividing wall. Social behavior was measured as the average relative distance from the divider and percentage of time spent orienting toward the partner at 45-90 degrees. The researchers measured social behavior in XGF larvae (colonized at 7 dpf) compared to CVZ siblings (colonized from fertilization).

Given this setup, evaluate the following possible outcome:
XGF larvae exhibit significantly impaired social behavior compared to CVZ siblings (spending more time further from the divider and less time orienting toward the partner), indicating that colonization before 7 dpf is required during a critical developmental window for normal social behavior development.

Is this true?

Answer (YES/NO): YES